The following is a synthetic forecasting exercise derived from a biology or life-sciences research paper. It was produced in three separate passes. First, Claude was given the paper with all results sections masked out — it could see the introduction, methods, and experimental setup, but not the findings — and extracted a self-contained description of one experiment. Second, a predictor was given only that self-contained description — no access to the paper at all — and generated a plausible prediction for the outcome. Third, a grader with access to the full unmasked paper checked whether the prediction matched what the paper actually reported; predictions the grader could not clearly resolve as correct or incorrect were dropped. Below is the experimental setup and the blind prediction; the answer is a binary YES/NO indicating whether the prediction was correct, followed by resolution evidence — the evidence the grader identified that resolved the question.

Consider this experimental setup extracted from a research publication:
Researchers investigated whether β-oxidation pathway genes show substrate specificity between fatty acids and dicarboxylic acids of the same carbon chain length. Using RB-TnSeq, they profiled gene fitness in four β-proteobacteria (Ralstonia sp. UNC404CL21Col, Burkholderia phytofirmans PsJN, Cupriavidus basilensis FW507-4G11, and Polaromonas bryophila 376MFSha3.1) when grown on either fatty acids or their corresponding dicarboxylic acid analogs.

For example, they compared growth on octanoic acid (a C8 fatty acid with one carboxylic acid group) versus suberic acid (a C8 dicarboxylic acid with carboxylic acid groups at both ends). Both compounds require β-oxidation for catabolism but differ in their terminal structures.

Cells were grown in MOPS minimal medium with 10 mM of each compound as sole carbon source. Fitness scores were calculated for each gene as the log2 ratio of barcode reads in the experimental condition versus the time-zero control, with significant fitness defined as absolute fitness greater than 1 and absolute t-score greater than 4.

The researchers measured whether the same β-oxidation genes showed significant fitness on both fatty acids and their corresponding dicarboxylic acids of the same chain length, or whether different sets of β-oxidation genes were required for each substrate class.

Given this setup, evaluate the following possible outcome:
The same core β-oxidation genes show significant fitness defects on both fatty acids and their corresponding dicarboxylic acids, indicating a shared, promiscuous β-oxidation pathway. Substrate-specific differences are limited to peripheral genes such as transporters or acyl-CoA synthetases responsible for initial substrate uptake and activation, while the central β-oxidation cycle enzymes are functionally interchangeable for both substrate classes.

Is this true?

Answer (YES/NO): NO